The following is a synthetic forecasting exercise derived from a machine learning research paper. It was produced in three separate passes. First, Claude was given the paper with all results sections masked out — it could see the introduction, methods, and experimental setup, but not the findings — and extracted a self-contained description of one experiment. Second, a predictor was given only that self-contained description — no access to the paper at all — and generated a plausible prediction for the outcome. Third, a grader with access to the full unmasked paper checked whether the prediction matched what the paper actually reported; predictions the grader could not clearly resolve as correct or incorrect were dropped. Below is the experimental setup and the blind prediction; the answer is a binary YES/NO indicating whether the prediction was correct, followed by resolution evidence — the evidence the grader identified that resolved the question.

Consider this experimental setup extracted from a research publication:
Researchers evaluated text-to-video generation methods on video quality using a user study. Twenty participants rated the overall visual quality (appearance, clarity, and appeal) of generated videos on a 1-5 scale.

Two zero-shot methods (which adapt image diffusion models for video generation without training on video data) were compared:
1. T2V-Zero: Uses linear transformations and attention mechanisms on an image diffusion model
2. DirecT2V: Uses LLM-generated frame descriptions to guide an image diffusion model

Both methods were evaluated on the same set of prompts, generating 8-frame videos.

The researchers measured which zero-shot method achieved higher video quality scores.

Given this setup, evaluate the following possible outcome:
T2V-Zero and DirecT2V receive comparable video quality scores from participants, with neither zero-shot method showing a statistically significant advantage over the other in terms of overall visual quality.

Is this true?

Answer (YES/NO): NO